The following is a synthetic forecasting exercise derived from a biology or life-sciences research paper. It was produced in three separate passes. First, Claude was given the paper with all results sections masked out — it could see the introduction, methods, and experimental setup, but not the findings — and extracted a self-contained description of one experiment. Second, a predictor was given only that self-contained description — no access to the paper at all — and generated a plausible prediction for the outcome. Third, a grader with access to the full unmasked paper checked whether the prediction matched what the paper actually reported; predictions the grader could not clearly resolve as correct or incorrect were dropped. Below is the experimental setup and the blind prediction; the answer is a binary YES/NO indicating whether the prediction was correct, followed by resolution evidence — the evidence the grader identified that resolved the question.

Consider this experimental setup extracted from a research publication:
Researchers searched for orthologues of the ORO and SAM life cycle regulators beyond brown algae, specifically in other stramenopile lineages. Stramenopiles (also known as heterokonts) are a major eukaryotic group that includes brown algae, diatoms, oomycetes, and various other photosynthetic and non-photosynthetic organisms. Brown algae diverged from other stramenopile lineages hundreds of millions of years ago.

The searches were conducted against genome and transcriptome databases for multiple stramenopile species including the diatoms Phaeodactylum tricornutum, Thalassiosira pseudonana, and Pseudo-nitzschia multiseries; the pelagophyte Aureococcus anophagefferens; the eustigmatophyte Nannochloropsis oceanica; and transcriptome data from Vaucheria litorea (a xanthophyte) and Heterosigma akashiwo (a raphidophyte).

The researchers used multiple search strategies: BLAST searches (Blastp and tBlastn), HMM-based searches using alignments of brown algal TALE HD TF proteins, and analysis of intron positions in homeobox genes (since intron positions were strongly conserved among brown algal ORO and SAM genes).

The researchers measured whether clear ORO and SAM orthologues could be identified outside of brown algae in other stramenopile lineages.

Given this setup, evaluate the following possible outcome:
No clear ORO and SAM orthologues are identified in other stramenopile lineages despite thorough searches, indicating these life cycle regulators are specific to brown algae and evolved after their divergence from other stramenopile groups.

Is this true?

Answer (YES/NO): NO